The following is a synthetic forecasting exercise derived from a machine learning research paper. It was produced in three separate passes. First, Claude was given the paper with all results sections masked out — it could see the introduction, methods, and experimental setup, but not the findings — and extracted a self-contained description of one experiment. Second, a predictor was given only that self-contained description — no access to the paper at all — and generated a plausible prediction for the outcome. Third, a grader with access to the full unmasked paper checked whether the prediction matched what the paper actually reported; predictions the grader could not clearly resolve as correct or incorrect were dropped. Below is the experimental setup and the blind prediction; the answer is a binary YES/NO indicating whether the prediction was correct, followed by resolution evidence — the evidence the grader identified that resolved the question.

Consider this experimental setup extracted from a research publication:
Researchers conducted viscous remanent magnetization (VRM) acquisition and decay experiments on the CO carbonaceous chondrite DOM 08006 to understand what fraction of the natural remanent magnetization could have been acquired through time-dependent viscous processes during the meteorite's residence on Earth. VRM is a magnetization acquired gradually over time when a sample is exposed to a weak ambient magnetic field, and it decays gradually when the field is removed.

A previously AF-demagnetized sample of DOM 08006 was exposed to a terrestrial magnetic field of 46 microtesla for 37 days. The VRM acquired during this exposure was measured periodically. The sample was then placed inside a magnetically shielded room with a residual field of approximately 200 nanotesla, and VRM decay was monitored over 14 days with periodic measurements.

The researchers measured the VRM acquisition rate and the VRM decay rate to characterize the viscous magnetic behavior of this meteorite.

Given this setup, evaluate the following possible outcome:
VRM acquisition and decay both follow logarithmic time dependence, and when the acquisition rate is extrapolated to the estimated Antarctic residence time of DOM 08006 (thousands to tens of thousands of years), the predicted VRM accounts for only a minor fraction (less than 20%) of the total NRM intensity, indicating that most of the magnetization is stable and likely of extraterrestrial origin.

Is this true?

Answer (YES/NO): NO